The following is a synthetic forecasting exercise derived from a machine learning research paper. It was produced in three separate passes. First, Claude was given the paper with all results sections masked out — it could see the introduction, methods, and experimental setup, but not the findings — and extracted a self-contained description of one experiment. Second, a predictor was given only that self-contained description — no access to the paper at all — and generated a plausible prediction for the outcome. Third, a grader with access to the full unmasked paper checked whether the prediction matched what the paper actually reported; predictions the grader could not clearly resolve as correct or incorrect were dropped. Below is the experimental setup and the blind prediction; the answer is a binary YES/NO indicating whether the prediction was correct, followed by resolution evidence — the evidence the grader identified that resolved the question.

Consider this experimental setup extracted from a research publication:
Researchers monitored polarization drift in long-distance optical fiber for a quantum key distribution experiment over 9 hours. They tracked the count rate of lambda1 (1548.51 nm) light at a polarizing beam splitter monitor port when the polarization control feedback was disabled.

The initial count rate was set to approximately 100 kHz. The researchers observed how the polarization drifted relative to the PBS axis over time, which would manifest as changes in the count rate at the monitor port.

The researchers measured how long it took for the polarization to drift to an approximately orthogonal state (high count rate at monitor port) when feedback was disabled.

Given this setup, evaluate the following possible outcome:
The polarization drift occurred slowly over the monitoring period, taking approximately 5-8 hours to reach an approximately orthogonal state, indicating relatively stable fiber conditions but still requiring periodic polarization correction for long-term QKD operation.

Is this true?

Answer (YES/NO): NO